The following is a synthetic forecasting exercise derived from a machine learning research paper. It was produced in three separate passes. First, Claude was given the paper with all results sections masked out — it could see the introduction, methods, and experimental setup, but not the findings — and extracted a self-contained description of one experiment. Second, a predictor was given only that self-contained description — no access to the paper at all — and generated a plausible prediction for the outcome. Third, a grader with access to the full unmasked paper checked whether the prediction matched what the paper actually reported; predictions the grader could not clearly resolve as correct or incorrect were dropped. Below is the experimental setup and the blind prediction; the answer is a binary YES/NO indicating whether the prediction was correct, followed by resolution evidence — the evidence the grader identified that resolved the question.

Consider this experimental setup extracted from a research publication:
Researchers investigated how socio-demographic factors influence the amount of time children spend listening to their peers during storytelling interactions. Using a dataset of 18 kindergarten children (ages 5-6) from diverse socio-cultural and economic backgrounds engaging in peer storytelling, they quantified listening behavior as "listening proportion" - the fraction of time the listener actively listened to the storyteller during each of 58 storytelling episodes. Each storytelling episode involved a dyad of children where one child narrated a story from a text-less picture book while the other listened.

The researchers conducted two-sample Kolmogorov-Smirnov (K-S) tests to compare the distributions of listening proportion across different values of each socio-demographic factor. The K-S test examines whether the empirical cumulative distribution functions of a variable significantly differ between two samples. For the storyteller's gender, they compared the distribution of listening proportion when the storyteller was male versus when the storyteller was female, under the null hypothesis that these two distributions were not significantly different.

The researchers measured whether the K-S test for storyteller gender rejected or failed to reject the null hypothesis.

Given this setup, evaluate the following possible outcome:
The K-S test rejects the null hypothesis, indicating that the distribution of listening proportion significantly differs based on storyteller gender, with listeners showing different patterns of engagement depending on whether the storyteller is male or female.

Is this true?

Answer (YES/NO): NO